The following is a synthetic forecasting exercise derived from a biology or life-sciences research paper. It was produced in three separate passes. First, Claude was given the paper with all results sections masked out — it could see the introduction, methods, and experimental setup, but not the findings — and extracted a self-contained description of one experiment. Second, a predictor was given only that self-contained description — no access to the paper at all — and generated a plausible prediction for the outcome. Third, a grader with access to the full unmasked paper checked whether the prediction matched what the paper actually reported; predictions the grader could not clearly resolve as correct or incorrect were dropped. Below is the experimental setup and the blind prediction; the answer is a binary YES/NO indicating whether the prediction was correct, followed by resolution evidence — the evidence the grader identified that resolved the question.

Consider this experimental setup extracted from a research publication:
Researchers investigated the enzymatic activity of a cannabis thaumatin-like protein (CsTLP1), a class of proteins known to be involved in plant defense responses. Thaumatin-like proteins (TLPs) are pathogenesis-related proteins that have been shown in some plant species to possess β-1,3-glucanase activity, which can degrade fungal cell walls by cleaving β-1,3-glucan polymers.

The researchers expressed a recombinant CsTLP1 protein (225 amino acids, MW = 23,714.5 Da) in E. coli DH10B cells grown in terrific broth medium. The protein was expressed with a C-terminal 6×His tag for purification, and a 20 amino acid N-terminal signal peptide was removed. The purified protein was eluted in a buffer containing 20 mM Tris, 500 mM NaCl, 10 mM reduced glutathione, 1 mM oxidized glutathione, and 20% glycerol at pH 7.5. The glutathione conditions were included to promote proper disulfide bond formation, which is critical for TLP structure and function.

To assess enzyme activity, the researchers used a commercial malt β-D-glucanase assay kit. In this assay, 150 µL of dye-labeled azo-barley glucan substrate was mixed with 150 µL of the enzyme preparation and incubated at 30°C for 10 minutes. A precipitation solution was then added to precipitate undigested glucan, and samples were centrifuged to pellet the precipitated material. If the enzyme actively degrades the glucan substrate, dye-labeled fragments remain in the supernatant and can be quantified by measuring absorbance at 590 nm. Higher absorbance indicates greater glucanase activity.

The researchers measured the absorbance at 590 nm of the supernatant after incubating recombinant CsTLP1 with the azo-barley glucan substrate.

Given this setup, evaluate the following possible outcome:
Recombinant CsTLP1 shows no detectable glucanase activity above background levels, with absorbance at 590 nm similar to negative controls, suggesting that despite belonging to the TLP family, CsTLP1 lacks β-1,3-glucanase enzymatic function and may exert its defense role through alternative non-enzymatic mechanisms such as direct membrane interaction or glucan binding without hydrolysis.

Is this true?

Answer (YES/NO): NO